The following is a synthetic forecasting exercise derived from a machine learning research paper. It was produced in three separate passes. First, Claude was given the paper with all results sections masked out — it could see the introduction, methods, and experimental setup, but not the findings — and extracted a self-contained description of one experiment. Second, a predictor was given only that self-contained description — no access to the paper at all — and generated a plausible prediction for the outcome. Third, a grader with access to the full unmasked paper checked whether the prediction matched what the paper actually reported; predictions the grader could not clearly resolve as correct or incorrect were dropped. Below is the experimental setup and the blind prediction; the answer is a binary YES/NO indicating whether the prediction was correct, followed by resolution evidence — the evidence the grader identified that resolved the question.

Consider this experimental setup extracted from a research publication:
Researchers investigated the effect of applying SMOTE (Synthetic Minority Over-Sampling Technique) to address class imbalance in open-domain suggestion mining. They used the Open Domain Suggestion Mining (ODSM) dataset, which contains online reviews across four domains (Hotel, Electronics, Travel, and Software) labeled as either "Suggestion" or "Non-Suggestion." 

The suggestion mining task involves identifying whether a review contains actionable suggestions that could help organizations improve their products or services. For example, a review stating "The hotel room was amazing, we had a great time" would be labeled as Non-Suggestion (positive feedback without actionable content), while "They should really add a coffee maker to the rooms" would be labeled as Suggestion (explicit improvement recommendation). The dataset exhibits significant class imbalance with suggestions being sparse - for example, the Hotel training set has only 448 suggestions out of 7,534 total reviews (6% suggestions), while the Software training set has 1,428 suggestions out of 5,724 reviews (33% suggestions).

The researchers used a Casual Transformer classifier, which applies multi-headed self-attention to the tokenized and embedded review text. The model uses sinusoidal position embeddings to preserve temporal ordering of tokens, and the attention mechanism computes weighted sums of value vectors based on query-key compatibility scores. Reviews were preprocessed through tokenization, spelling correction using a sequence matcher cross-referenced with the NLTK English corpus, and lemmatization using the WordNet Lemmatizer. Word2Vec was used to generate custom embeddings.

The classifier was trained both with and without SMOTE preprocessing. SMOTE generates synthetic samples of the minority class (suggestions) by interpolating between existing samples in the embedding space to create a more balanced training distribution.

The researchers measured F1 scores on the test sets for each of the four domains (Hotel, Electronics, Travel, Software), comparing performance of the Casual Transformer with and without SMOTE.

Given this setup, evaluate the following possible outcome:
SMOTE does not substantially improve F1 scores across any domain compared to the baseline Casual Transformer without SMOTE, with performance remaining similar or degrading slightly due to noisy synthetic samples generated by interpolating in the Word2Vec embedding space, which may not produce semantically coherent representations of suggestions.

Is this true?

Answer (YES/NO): NO